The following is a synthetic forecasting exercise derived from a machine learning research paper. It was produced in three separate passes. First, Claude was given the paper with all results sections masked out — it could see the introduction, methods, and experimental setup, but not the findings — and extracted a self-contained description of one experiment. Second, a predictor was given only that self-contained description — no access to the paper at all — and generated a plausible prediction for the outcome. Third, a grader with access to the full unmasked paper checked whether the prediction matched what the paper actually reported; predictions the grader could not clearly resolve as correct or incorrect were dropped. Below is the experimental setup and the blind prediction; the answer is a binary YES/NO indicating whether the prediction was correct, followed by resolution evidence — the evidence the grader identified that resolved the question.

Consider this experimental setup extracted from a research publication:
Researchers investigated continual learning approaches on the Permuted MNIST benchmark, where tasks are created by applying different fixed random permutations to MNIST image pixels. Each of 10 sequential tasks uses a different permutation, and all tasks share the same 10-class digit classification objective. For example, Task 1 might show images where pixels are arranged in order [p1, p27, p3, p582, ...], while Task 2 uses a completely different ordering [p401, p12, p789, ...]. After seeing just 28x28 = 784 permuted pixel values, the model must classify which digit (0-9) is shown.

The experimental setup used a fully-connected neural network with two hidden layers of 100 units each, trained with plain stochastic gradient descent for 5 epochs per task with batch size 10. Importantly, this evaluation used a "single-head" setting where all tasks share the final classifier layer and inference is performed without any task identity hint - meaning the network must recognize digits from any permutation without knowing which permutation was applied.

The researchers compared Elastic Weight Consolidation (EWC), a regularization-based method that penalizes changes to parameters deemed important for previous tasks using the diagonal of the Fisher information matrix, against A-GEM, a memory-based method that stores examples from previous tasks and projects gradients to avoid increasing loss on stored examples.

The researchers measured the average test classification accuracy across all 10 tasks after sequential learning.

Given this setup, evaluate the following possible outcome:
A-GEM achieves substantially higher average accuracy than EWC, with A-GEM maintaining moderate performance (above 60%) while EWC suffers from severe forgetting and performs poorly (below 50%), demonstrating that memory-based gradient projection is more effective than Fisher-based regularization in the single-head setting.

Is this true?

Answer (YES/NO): NO